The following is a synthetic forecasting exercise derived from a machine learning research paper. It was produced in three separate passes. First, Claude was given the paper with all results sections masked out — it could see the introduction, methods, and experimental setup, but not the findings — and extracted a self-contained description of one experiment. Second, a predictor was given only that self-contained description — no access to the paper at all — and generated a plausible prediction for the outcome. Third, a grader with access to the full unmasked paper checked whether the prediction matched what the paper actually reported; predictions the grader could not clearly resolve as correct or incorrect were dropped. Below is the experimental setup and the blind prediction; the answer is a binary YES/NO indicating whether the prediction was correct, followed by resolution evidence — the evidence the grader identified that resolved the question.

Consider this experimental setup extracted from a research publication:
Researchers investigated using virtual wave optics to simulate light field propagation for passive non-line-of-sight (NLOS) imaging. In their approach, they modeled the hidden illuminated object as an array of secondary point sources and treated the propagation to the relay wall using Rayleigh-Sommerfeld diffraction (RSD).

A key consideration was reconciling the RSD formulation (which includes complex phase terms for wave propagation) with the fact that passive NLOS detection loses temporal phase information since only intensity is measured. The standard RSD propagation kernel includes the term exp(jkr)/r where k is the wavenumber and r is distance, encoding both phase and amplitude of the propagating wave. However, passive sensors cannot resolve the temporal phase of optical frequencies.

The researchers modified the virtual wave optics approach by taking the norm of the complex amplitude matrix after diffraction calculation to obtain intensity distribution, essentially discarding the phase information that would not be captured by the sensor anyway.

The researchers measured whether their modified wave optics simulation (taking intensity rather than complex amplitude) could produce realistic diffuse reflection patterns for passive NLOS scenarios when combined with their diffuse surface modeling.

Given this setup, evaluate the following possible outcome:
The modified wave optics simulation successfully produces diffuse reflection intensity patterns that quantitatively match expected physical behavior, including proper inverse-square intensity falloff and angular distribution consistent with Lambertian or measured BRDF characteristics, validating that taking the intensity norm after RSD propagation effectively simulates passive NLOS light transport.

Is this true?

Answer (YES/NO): NO